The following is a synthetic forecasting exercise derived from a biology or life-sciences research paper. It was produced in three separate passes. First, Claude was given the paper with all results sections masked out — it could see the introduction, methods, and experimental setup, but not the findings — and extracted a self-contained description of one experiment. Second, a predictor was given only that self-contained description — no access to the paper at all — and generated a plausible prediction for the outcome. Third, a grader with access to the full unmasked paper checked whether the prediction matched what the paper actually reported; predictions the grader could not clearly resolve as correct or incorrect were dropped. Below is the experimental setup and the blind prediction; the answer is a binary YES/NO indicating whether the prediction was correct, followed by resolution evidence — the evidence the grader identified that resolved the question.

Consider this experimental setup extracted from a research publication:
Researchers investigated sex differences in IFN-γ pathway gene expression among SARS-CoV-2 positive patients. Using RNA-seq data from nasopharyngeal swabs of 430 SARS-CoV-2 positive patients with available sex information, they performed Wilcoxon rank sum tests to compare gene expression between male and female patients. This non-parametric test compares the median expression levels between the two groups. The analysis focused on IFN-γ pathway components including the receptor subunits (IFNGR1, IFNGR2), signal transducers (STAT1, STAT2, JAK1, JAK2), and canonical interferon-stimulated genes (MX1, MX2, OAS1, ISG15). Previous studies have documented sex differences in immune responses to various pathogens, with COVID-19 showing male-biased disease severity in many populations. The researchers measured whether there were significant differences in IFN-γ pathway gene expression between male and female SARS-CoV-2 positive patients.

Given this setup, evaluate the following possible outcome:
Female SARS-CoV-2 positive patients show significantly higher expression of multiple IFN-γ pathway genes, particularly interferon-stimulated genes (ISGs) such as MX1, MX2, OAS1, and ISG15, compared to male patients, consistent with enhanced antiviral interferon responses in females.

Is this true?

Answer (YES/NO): NO